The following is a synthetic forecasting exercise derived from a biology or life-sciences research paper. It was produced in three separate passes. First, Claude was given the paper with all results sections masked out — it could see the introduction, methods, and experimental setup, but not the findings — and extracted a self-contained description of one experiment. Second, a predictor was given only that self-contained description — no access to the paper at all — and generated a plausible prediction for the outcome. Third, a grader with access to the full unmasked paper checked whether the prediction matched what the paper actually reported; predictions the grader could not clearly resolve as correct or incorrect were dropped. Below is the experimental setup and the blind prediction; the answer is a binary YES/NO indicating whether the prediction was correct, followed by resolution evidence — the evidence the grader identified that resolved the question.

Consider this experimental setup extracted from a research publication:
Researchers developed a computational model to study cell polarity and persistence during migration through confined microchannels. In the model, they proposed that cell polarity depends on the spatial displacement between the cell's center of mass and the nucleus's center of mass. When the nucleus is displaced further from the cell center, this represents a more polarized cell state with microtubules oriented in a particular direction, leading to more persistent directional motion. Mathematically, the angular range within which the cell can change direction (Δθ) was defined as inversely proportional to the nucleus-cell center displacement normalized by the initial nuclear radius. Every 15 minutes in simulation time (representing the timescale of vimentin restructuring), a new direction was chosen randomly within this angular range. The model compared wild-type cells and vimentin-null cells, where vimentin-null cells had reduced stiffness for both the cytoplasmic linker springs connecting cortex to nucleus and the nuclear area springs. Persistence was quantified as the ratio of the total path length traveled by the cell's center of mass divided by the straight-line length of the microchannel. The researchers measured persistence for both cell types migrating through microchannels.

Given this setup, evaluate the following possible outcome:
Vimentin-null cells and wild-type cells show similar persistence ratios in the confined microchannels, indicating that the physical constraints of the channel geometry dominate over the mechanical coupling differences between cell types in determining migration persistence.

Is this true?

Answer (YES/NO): NO